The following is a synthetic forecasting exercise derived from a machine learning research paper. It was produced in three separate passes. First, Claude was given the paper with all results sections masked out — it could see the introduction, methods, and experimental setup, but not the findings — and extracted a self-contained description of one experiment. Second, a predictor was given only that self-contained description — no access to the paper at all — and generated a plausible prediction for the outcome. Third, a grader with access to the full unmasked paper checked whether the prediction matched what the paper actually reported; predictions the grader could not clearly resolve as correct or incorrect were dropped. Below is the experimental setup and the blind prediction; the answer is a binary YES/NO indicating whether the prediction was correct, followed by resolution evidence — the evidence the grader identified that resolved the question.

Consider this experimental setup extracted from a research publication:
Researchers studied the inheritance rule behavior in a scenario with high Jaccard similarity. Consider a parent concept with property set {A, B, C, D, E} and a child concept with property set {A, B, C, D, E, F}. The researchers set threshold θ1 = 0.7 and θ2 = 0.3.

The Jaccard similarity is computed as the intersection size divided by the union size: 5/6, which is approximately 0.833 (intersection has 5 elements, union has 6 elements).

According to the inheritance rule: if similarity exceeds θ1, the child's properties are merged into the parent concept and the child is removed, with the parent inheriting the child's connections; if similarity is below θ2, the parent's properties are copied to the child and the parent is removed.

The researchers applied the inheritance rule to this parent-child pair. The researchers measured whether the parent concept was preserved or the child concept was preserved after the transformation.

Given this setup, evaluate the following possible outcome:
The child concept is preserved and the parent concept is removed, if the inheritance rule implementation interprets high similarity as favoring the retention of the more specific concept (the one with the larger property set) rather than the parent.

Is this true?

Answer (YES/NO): NO